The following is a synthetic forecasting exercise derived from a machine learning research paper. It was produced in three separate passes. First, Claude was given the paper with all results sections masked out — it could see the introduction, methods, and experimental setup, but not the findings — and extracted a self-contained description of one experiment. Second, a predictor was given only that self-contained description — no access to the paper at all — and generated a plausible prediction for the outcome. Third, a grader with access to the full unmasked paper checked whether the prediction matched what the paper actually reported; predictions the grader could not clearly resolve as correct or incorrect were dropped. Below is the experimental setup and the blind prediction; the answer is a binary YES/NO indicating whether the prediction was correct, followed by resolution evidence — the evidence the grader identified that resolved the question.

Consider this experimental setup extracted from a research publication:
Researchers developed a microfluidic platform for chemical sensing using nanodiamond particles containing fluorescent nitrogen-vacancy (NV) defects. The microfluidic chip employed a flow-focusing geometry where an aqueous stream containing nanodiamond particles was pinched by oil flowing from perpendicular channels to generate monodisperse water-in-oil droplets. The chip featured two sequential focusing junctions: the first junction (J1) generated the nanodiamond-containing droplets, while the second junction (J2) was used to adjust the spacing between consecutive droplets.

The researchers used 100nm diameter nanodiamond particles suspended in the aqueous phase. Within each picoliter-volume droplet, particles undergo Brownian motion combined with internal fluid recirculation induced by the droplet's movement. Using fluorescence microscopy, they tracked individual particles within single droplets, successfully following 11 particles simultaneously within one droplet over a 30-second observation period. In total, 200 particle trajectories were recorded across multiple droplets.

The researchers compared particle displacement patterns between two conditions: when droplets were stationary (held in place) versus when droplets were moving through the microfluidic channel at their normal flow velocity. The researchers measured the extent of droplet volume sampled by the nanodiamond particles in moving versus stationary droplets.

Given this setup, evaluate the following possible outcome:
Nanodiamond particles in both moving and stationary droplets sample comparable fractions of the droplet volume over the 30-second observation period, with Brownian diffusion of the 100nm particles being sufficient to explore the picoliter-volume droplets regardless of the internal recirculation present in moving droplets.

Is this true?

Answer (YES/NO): NO